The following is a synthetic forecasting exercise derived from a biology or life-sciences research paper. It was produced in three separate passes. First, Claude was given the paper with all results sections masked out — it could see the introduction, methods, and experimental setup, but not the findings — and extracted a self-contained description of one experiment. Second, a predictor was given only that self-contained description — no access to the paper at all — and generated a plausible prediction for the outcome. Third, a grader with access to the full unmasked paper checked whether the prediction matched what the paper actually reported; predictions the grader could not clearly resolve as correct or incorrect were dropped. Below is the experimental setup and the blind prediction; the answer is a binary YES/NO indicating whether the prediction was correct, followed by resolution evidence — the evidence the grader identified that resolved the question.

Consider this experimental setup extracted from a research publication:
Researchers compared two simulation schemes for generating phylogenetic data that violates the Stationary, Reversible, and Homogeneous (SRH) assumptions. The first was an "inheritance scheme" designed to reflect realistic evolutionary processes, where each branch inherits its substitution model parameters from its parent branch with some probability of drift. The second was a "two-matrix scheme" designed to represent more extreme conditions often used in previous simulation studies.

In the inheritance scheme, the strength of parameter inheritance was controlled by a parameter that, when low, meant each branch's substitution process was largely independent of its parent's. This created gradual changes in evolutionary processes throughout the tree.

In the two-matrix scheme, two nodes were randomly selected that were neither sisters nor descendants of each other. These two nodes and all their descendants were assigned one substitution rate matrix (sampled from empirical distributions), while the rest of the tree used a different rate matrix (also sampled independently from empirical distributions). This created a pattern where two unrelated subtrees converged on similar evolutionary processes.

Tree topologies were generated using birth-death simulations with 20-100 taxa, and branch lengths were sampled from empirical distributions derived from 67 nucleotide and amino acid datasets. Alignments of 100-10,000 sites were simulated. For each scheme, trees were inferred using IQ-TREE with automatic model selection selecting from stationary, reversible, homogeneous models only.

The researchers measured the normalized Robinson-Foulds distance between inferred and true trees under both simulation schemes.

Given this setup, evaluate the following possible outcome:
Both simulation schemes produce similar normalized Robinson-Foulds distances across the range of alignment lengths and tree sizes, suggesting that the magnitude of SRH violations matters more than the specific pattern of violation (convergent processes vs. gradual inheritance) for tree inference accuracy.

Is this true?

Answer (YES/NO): NO